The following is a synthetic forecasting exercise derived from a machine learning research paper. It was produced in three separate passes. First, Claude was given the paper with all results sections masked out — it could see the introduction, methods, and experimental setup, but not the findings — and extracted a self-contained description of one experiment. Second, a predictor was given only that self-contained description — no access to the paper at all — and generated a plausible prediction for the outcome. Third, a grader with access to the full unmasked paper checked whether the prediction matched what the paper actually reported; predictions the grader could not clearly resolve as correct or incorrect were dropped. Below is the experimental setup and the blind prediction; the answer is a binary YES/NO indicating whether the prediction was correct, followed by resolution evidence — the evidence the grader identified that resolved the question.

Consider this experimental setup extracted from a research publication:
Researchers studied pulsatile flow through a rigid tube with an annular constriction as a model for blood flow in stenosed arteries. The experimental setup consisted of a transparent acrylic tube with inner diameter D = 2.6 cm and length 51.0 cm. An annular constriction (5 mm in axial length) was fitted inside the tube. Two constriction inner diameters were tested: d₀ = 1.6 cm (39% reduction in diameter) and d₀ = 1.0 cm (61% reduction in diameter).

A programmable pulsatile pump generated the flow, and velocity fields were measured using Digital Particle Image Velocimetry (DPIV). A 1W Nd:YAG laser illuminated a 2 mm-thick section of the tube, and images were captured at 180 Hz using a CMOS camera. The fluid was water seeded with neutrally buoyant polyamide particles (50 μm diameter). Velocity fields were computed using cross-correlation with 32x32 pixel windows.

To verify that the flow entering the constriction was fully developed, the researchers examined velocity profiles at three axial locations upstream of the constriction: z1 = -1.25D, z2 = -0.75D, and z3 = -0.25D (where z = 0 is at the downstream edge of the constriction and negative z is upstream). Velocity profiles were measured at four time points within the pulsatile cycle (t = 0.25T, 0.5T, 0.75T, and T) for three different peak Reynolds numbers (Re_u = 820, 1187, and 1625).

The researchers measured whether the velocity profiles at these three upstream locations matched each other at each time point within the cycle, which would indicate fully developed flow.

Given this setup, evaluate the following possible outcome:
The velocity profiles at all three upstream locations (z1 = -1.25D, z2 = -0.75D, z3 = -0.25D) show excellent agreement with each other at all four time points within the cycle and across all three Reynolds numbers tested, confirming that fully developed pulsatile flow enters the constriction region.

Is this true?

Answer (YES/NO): YES